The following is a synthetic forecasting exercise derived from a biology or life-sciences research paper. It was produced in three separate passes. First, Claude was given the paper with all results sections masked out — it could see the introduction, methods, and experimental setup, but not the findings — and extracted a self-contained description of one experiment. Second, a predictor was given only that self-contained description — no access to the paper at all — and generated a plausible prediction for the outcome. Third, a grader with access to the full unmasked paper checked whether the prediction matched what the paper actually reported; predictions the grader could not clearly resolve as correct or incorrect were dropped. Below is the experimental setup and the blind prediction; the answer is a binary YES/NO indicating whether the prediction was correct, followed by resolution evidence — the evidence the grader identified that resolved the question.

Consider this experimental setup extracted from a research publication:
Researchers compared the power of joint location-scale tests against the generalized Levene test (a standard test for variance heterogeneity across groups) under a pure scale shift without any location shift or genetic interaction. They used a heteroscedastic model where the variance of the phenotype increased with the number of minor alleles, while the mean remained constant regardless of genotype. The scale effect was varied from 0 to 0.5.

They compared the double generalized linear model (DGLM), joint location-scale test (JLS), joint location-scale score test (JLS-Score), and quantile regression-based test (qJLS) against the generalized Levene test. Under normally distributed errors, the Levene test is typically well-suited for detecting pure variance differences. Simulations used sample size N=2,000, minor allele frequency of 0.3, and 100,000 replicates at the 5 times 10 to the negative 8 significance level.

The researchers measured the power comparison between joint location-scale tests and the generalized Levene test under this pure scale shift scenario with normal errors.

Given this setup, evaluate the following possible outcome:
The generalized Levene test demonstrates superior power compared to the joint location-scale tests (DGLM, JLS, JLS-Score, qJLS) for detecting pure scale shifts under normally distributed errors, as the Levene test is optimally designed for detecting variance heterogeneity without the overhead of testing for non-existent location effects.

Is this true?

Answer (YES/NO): NO